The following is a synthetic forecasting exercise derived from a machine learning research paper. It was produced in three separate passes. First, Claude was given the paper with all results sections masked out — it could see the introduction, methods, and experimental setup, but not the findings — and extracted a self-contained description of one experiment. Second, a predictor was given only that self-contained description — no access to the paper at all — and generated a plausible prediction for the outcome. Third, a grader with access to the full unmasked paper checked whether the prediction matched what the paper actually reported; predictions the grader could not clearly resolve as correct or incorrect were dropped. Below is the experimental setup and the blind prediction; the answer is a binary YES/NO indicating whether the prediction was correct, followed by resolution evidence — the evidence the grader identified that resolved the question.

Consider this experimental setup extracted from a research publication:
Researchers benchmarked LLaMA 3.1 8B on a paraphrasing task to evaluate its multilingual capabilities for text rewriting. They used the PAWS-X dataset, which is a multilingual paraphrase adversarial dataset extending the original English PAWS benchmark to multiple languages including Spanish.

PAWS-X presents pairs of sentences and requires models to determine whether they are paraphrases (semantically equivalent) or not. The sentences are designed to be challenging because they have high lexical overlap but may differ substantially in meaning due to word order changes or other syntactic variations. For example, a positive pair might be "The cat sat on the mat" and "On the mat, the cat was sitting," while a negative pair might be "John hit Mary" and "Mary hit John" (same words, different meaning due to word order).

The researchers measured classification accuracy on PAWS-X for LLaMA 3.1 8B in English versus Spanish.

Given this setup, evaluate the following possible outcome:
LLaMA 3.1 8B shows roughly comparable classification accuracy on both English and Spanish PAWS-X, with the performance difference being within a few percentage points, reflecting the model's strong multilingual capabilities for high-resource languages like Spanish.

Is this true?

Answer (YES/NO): YES